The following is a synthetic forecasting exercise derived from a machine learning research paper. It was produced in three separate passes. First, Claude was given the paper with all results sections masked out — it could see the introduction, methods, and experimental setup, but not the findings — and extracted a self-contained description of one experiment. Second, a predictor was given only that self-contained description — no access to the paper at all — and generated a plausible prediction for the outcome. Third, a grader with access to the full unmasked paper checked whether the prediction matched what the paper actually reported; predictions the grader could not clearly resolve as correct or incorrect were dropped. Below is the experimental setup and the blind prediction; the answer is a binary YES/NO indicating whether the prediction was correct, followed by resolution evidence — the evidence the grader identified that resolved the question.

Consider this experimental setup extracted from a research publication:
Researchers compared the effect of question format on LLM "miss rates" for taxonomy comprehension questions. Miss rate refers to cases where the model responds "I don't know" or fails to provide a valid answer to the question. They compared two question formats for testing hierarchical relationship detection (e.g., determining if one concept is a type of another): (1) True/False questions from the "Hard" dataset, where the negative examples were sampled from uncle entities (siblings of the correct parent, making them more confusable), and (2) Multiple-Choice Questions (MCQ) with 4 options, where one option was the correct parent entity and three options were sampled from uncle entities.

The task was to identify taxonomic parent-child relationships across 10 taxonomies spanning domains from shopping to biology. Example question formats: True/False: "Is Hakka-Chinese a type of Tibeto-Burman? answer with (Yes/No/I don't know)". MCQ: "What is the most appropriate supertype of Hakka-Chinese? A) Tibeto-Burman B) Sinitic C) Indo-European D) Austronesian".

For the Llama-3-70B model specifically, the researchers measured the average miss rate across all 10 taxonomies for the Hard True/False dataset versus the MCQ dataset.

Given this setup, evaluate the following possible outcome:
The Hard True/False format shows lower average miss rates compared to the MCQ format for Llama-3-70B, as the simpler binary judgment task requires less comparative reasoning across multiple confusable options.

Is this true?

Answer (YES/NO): NO